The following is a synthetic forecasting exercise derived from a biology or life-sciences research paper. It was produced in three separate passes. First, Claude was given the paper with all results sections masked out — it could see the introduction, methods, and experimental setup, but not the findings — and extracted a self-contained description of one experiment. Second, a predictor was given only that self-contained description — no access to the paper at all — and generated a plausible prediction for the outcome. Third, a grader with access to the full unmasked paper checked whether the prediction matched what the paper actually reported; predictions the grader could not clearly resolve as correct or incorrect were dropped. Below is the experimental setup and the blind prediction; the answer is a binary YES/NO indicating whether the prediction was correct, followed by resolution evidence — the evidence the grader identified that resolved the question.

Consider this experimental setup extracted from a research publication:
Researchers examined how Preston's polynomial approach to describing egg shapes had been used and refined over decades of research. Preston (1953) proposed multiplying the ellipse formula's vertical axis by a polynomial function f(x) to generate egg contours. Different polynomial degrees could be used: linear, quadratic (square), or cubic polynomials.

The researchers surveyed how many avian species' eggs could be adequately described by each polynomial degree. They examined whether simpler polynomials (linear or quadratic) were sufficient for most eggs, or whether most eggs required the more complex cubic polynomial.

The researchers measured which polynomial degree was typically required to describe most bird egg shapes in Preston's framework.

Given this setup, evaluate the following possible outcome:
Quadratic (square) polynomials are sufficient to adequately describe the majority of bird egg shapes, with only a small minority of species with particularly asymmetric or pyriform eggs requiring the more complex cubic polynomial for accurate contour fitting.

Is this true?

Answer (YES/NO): NO